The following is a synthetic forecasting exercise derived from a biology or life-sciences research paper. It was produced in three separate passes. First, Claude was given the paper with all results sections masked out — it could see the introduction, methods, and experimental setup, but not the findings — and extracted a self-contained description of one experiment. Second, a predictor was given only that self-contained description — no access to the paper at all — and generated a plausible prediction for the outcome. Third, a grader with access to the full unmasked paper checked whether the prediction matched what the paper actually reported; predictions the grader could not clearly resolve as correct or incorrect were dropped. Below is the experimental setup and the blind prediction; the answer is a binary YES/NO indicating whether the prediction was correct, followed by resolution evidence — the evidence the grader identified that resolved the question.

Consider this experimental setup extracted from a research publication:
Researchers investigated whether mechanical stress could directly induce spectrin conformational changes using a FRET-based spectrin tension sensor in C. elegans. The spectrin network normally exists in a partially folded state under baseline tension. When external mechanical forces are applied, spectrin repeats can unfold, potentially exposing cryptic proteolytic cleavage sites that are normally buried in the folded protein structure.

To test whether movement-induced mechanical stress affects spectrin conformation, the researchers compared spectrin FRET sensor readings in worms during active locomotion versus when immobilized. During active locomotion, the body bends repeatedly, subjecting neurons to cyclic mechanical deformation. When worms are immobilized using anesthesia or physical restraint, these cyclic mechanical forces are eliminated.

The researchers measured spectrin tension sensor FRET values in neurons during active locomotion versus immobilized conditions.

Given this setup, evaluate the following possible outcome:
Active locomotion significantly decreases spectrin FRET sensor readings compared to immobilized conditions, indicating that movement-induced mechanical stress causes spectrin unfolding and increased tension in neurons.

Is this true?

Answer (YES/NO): YES